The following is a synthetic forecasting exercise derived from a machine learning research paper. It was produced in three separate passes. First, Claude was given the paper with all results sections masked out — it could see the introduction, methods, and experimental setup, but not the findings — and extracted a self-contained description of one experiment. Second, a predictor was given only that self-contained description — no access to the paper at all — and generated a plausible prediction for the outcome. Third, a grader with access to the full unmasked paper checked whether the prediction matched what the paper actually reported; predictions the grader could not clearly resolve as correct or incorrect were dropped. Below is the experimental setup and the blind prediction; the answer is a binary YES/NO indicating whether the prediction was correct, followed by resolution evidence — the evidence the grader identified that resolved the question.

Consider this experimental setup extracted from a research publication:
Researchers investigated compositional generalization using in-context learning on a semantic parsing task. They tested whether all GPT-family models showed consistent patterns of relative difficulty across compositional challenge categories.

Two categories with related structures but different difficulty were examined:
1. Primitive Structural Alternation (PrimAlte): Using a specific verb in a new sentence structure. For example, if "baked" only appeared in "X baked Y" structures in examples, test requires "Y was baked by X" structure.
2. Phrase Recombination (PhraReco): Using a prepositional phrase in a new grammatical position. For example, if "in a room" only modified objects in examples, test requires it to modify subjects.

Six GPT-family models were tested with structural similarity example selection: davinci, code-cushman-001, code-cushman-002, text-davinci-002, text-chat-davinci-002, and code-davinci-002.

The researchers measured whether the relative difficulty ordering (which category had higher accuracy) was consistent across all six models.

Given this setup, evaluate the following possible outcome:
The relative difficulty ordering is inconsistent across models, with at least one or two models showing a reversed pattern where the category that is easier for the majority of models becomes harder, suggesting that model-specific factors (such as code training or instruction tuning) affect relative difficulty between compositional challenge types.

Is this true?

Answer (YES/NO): NO